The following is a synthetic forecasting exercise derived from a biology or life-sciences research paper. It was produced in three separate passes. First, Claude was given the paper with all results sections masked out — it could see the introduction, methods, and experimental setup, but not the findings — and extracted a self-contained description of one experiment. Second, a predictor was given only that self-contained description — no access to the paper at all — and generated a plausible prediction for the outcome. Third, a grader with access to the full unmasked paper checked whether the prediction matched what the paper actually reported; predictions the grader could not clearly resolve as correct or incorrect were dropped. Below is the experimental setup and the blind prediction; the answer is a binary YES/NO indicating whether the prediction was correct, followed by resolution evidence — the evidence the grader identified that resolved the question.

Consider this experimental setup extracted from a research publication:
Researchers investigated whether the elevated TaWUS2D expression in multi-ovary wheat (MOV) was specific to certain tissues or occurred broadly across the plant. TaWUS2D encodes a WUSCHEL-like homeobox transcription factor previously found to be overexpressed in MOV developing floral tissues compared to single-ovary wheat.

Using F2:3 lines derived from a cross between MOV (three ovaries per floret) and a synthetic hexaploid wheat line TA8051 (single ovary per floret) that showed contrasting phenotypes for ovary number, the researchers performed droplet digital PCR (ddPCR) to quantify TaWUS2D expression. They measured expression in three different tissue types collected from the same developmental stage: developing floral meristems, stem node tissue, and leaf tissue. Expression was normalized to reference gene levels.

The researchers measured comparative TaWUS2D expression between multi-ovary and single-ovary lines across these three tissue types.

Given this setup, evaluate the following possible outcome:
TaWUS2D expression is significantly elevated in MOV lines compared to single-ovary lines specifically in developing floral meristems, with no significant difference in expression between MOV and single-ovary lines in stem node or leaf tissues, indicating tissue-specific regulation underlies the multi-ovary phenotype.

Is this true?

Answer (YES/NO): NO